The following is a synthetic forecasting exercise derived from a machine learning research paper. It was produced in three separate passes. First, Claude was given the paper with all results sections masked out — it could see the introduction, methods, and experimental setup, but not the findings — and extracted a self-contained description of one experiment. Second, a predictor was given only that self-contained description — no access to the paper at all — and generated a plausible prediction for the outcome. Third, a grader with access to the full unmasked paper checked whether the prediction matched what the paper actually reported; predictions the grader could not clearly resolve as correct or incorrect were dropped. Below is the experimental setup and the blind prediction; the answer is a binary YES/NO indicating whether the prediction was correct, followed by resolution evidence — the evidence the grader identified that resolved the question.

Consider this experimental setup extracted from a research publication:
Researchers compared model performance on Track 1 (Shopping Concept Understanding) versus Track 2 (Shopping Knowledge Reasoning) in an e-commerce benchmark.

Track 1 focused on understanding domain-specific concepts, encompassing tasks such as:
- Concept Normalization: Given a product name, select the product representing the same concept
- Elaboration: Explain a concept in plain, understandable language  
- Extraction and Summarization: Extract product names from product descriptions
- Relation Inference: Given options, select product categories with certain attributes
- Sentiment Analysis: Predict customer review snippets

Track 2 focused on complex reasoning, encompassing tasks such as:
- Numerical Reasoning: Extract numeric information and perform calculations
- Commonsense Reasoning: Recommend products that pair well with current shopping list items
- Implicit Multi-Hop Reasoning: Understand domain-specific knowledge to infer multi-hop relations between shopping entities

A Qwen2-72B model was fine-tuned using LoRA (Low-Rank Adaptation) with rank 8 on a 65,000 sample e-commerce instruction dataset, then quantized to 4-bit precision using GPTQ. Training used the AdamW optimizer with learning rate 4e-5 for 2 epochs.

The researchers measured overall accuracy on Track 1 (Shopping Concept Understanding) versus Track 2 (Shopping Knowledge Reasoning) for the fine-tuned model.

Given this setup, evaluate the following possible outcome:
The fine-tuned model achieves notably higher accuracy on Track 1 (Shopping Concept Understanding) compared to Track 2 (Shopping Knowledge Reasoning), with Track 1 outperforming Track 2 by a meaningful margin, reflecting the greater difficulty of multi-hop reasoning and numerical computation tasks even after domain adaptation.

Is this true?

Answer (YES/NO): YES